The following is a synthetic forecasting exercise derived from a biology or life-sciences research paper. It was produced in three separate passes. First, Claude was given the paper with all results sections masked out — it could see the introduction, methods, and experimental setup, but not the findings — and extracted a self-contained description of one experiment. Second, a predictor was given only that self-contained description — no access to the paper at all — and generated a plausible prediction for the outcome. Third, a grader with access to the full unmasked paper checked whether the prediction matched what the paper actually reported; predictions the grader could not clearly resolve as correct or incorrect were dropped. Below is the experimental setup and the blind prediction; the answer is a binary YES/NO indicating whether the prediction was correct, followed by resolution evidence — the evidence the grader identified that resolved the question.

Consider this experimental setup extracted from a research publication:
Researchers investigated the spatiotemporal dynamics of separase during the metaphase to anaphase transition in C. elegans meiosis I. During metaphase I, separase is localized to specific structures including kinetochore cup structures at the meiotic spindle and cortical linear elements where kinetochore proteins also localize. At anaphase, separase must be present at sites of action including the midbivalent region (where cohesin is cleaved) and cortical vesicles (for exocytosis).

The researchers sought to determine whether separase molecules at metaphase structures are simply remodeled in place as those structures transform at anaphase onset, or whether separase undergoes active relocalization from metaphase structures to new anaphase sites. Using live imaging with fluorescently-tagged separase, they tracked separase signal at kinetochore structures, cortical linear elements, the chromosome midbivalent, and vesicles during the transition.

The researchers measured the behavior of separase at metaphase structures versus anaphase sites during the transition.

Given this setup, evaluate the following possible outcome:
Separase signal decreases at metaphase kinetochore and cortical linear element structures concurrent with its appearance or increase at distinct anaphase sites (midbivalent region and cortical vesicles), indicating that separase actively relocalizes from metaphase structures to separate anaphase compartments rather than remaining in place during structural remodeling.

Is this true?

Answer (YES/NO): YES